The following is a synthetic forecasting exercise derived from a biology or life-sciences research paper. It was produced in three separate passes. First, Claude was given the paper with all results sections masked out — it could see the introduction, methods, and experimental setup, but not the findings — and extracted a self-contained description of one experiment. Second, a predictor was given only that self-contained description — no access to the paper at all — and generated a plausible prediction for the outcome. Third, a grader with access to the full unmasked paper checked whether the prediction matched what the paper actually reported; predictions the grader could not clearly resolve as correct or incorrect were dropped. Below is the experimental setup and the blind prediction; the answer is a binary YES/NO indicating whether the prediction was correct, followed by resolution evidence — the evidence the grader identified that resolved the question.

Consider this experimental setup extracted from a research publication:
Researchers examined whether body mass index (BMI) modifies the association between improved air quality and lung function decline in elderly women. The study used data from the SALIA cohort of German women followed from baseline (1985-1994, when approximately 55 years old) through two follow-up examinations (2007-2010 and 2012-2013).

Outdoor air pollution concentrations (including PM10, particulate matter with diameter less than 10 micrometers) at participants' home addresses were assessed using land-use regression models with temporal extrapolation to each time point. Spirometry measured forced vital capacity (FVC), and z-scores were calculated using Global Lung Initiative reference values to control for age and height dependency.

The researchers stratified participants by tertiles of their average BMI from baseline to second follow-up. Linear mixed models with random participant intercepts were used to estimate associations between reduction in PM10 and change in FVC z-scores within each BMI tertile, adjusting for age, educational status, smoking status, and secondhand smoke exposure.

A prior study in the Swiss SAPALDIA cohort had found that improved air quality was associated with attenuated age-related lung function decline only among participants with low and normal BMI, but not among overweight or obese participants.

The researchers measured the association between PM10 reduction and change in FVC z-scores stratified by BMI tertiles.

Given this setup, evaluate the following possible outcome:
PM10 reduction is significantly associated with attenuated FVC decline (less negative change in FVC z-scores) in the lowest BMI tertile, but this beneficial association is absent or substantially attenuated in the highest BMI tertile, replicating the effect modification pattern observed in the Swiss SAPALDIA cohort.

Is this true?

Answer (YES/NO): NO